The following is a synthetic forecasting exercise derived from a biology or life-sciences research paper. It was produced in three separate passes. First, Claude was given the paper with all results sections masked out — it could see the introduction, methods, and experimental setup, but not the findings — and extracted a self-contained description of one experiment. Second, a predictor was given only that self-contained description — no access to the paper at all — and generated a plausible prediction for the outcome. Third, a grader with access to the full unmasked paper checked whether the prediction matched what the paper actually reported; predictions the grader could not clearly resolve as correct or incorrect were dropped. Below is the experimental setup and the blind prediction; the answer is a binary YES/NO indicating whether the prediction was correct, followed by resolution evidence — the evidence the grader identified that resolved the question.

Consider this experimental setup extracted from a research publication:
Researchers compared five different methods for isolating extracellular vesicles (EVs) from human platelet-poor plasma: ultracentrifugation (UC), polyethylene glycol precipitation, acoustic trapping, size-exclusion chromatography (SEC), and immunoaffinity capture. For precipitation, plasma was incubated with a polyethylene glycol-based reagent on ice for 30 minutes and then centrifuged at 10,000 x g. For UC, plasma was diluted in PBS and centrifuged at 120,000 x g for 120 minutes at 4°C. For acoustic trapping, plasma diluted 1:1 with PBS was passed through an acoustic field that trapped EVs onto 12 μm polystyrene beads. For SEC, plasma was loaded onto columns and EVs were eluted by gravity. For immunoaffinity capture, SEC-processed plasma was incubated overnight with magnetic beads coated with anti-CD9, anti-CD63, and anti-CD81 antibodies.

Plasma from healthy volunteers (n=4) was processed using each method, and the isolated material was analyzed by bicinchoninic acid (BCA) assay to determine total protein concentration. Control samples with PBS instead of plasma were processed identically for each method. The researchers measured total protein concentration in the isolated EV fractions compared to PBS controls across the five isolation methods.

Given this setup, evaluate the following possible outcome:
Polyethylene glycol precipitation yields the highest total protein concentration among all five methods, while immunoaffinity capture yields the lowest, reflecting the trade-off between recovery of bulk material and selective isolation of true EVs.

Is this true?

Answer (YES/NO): YES